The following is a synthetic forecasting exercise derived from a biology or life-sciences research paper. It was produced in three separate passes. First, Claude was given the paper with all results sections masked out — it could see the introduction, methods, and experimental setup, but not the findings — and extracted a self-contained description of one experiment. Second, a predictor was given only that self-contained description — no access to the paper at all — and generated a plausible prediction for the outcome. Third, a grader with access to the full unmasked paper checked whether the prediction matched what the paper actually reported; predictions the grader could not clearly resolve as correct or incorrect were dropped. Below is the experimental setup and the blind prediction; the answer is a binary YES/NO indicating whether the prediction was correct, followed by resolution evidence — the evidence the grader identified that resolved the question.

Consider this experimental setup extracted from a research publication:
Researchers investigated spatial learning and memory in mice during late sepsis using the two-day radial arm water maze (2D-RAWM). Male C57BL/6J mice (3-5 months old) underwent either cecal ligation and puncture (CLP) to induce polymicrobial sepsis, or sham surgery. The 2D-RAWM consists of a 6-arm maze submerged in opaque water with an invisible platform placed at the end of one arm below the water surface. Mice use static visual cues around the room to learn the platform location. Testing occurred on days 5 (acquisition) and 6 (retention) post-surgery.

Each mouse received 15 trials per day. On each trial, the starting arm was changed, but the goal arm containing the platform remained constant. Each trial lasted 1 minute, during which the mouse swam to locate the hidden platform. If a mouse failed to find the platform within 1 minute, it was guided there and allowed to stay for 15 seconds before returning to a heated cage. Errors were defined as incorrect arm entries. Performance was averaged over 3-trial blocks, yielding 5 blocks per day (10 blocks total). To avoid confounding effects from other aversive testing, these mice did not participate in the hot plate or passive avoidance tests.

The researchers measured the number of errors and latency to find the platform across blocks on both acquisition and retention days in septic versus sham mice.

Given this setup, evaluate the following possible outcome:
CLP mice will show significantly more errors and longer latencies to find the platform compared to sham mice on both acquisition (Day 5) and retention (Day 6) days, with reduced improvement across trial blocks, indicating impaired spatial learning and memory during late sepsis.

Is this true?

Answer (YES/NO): NO